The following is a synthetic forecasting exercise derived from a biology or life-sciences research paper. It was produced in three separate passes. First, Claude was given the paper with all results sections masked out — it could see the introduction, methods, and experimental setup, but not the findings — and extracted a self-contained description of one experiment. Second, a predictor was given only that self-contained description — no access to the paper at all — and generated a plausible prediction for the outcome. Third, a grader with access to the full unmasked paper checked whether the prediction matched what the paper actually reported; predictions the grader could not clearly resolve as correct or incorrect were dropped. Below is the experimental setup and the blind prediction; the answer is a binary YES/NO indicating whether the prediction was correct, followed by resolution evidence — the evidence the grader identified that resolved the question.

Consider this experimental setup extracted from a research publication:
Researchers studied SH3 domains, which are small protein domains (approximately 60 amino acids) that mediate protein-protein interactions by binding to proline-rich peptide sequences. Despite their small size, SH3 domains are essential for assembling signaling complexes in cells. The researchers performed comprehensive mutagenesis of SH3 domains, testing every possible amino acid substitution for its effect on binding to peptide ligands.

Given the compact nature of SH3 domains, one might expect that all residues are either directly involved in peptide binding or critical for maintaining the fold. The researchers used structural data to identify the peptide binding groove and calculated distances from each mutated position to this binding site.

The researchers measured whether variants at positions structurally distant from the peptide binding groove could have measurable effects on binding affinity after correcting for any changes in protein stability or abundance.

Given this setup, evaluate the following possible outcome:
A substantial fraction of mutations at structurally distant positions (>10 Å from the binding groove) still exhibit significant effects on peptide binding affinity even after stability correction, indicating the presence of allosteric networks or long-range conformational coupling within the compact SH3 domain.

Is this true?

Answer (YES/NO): NO